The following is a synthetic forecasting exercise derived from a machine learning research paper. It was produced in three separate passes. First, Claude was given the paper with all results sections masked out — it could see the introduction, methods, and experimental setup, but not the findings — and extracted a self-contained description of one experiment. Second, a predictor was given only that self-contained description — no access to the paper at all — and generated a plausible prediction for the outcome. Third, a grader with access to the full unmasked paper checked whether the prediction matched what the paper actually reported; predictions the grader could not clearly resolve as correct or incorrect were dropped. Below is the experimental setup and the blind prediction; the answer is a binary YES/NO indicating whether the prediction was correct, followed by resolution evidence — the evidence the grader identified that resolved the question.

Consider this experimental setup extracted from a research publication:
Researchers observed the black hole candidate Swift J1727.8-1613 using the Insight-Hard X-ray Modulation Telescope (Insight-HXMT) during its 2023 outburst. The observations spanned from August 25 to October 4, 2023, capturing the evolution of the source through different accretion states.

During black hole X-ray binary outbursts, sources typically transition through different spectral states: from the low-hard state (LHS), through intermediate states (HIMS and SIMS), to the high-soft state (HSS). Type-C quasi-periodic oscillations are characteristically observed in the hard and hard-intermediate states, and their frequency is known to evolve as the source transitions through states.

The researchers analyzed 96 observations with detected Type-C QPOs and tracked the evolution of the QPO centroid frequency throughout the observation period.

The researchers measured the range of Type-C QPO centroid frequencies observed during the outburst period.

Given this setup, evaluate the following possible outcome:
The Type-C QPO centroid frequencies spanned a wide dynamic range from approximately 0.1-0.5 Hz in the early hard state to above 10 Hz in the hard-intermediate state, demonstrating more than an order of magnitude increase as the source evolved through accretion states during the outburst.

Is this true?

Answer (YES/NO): NO